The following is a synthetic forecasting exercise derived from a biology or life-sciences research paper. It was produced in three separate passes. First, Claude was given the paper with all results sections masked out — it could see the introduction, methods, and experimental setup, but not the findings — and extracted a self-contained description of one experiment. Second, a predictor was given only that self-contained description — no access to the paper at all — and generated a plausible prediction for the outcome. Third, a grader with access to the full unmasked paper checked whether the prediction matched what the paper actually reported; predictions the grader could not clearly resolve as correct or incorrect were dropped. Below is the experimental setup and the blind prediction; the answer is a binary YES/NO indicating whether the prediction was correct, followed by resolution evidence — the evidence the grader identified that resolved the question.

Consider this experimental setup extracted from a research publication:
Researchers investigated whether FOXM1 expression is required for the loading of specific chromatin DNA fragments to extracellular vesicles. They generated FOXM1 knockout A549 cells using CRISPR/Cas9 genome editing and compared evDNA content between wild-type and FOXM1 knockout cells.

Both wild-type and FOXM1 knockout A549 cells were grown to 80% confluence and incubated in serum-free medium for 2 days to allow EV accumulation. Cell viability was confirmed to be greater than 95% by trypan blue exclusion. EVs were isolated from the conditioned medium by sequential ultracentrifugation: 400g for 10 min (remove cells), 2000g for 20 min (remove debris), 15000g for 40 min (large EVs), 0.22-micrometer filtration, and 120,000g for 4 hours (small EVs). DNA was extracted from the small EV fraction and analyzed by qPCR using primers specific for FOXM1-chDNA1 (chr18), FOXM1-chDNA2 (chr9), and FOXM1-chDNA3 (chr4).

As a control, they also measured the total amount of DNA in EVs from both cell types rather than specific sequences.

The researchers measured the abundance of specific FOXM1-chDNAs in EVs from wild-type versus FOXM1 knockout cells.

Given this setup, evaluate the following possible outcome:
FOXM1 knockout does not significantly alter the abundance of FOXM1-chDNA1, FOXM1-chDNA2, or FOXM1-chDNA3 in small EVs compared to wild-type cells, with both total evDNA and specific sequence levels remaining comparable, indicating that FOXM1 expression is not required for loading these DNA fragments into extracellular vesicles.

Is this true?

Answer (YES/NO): NO